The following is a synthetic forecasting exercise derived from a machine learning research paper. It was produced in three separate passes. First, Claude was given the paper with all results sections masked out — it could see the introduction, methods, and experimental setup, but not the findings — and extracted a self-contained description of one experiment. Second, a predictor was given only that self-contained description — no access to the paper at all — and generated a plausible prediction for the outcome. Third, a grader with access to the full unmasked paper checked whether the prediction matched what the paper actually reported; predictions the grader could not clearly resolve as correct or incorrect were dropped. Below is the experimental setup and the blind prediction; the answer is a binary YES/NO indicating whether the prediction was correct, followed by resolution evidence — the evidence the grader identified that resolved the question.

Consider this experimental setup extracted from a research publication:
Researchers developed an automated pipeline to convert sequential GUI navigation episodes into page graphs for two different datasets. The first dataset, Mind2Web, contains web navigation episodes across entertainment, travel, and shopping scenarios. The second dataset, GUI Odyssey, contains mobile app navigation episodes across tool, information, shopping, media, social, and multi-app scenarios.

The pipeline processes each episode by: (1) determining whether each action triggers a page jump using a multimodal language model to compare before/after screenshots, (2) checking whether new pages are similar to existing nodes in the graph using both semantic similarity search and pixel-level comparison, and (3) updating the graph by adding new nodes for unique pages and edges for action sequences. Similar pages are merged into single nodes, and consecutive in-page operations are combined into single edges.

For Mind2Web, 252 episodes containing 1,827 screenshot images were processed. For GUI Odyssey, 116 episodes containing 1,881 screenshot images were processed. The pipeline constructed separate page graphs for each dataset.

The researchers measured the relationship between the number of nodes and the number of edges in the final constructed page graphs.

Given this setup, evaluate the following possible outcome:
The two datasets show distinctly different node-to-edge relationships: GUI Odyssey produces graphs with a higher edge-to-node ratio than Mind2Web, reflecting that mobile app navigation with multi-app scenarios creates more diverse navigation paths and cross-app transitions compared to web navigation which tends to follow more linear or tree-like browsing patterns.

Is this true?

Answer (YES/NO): YES